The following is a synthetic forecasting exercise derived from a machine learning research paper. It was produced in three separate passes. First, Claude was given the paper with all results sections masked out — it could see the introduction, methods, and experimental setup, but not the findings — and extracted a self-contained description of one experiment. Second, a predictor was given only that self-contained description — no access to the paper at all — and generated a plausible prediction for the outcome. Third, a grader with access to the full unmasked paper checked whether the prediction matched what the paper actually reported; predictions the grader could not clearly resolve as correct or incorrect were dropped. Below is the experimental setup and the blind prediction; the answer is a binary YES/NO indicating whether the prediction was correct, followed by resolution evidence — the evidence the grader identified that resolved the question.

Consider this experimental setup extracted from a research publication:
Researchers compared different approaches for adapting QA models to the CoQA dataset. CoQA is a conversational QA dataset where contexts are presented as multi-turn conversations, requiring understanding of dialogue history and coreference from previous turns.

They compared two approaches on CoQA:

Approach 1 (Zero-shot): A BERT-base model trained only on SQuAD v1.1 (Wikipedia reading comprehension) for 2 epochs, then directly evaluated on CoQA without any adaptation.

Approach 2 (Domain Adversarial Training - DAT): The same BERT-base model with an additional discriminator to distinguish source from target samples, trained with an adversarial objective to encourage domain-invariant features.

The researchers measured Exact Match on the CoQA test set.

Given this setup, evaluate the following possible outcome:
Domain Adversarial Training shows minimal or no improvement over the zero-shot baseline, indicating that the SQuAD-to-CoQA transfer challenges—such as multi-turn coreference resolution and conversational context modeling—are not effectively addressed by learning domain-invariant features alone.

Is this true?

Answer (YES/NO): YES